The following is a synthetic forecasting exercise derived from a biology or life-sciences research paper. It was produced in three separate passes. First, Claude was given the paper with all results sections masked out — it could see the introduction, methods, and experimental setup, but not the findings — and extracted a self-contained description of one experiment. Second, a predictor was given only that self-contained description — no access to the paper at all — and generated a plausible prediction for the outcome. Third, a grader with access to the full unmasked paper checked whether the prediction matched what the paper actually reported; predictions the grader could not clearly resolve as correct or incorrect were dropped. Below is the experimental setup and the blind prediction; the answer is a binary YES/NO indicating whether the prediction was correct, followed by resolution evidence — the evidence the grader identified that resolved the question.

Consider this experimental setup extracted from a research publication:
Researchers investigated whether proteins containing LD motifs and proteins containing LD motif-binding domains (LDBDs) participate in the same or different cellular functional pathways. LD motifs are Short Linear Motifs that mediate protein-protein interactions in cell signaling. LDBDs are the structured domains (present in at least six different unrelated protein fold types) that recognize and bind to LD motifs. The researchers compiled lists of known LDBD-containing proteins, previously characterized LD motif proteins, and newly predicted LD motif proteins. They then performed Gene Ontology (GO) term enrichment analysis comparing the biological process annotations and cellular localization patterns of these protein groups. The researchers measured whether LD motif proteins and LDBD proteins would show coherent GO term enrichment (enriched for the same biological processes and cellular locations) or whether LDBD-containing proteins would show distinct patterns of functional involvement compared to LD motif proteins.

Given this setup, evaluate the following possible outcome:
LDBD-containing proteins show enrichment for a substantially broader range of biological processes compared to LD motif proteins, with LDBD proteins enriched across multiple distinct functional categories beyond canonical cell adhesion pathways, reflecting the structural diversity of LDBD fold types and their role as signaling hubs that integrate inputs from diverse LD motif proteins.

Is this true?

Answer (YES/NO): NO